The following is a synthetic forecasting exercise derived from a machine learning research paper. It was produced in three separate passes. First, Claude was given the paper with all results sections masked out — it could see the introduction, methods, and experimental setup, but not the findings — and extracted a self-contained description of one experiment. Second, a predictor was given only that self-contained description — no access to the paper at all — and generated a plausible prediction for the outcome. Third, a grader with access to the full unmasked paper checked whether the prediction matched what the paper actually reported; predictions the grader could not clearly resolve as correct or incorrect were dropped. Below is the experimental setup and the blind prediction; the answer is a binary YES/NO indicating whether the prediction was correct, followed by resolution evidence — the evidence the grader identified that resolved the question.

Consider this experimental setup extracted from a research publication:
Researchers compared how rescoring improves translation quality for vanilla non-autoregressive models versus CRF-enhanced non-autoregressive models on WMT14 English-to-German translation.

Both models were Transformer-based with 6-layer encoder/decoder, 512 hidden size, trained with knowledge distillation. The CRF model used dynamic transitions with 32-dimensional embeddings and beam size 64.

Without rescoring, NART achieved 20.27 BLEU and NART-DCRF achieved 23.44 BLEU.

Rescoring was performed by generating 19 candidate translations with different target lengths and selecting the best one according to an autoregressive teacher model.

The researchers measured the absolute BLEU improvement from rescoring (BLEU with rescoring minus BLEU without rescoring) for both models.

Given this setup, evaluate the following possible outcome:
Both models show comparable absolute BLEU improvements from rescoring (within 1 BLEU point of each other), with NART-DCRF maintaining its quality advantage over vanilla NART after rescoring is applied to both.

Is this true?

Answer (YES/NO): NO